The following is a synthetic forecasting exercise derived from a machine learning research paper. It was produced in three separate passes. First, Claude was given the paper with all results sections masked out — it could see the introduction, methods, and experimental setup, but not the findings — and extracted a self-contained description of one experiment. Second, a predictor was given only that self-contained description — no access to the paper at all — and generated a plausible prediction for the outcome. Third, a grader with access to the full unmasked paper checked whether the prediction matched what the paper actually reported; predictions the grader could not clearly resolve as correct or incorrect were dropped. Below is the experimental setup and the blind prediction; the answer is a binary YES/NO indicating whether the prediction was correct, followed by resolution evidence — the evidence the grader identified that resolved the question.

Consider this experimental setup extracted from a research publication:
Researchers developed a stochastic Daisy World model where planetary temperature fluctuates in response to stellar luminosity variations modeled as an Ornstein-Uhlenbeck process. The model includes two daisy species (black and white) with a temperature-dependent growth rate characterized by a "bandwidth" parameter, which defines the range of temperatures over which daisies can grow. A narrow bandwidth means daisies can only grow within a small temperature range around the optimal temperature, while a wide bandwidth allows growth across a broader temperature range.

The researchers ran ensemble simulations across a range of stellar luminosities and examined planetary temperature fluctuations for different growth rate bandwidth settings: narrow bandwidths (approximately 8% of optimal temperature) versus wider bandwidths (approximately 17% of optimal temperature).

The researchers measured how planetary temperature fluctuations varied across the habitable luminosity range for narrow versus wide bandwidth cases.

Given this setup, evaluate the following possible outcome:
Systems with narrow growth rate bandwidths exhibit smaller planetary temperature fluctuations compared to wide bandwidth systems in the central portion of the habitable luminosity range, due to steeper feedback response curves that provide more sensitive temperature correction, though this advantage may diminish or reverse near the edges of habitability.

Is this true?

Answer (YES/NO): NO